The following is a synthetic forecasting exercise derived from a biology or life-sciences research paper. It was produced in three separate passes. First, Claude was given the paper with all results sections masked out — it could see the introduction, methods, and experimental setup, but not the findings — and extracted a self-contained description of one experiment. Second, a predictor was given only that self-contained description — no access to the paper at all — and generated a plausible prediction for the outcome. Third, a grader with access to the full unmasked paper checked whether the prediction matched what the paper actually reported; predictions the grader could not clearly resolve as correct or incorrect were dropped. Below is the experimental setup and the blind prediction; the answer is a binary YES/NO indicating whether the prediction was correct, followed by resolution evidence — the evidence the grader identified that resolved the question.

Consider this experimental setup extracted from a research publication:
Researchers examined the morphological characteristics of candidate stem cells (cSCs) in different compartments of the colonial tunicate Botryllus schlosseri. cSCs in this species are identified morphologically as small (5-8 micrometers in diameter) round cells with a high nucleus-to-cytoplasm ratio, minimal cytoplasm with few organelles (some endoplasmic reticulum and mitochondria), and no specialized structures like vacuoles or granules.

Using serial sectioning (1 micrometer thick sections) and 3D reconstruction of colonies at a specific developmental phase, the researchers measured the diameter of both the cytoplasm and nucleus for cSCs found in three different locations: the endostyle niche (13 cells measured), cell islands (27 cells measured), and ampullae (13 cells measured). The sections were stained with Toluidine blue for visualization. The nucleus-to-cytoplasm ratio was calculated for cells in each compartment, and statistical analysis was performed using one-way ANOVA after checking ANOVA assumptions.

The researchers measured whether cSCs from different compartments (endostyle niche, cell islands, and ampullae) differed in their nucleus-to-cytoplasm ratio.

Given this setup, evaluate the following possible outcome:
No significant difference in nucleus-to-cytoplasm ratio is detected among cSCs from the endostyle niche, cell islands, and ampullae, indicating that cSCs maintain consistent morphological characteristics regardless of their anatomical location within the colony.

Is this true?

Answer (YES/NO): YES